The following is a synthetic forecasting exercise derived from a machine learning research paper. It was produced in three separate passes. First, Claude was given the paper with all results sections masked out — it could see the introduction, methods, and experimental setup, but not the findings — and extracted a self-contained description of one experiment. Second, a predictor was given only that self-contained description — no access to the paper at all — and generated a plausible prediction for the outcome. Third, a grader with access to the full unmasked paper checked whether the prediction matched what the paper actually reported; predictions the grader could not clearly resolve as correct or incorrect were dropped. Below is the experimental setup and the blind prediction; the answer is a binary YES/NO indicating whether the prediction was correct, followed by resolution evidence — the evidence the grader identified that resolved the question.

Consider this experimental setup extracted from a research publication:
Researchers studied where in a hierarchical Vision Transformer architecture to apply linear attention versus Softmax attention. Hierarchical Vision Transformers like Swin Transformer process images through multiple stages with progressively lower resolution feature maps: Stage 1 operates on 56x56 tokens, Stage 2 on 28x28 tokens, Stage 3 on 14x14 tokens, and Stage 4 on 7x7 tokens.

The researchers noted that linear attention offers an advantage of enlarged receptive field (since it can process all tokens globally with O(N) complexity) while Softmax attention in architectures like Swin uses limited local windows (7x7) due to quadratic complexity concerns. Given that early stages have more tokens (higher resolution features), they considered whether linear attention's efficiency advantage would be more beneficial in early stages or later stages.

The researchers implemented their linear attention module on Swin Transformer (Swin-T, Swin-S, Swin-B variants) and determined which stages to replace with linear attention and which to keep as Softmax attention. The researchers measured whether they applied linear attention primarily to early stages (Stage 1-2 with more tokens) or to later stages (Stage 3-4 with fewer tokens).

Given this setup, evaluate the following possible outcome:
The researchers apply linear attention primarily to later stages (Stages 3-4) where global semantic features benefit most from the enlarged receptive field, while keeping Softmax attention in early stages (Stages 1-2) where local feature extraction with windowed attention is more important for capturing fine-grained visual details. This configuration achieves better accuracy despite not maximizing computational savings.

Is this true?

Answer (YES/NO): NO